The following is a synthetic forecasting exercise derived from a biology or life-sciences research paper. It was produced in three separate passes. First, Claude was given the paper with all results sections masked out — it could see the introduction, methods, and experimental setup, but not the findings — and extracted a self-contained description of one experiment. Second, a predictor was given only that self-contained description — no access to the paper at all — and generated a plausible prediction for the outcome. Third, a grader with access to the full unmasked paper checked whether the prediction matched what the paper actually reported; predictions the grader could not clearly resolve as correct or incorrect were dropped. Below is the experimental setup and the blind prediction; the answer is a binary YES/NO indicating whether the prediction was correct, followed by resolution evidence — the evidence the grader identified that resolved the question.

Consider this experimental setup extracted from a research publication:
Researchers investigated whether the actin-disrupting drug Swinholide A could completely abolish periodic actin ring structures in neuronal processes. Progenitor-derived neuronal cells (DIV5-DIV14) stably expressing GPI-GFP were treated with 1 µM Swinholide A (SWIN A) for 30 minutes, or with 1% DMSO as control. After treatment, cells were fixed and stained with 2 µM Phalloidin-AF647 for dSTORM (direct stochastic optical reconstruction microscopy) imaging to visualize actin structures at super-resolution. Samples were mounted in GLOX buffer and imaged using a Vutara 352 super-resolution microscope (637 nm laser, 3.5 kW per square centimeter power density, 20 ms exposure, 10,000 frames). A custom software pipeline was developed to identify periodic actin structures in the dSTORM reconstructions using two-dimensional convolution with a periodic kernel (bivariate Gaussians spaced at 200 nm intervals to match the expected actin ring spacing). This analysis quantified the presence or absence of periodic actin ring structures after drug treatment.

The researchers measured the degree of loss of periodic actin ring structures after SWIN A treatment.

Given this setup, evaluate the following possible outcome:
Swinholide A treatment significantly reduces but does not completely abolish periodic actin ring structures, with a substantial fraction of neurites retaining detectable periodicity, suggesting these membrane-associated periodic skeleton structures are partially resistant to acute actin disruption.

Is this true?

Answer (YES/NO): YES